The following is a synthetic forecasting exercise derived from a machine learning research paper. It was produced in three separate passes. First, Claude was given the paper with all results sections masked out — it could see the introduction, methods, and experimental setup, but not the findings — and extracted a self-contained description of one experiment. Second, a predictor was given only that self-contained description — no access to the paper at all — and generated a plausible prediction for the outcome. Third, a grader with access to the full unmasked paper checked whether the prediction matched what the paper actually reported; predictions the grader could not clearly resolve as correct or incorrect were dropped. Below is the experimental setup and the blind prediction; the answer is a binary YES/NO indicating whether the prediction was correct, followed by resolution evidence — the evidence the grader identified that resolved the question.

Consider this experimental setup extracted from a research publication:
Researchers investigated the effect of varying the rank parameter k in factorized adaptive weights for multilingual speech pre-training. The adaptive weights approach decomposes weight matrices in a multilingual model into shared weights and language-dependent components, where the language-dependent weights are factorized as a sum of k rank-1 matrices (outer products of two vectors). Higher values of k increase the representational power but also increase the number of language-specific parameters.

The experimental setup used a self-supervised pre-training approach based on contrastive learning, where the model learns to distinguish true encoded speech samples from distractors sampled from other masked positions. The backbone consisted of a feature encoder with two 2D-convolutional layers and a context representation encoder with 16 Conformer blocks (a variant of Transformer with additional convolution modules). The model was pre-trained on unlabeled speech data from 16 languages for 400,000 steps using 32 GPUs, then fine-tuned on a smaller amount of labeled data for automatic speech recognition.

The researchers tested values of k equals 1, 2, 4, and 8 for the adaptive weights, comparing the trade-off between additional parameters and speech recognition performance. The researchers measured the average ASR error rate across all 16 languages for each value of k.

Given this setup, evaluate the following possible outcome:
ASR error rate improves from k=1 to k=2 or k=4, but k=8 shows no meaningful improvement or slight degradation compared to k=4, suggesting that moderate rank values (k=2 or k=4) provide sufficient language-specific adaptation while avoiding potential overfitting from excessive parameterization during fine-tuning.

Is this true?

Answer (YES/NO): NO